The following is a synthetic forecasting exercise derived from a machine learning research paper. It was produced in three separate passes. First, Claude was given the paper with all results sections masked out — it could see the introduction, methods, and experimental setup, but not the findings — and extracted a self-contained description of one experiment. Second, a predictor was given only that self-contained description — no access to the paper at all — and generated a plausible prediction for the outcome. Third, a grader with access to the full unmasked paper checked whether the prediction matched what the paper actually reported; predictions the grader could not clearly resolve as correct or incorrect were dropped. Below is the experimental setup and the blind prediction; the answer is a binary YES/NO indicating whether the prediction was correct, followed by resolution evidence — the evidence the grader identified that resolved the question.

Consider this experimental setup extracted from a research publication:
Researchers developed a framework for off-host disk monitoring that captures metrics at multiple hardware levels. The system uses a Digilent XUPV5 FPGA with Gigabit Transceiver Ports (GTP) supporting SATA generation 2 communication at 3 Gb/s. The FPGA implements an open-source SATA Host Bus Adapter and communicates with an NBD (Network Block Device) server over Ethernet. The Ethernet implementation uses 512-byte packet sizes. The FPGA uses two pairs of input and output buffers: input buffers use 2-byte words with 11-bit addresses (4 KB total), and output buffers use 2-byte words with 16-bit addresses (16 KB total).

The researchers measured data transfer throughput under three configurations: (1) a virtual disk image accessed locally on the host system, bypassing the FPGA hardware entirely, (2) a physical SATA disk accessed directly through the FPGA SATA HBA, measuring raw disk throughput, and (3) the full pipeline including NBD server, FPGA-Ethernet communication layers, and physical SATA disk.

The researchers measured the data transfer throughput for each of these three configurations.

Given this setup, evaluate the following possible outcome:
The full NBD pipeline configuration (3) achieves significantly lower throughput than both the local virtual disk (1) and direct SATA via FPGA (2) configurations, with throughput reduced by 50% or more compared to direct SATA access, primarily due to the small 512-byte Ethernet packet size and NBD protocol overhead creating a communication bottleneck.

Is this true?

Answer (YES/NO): YES